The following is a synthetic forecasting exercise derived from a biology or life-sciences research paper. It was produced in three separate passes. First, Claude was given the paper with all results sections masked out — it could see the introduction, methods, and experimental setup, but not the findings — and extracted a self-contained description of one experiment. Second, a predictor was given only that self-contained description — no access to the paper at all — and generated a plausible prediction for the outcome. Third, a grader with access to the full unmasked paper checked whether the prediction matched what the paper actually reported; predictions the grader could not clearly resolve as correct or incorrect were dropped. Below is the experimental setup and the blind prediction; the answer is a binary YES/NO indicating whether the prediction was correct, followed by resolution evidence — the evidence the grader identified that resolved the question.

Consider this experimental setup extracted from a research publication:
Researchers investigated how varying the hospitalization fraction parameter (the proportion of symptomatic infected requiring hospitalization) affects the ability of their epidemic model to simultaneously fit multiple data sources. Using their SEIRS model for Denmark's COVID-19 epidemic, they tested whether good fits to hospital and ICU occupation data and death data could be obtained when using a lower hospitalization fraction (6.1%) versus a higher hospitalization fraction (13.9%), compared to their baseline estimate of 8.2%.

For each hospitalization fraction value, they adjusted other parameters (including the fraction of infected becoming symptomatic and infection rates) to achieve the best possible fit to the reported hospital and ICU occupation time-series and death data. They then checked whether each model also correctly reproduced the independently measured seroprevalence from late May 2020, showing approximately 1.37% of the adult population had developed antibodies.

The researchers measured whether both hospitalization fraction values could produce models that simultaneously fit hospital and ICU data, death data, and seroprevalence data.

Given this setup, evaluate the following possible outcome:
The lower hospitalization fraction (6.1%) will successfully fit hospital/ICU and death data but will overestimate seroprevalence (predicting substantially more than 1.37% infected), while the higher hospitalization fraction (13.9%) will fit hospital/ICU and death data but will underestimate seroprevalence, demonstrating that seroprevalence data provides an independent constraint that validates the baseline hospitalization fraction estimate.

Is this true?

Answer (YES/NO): NO